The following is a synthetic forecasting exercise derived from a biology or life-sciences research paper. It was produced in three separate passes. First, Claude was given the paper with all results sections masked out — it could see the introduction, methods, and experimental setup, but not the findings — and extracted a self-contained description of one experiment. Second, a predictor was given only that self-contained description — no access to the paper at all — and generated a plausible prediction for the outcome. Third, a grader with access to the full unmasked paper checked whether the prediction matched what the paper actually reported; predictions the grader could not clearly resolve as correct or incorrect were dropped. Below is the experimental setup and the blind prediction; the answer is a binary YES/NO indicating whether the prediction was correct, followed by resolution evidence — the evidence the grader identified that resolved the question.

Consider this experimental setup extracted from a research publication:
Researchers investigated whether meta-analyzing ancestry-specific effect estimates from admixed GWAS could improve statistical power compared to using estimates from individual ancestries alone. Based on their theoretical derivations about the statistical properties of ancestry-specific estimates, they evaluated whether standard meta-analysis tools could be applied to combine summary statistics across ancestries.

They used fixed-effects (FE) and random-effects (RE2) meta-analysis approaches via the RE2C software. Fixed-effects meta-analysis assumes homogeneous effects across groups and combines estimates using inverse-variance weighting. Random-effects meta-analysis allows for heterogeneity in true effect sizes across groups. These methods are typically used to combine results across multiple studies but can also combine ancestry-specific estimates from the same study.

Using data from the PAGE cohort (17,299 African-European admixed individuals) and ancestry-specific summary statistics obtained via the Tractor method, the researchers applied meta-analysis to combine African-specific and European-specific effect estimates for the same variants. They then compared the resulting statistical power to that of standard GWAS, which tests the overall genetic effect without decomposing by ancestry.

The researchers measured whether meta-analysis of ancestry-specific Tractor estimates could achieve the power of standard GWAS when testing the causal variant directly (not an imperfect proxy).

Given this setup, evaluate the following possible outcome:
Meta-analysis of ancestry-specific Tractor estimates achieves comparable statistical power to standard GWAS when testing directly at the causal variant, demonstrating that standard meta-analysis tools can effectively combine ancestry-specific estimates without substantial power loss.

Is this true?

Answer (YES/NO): NO